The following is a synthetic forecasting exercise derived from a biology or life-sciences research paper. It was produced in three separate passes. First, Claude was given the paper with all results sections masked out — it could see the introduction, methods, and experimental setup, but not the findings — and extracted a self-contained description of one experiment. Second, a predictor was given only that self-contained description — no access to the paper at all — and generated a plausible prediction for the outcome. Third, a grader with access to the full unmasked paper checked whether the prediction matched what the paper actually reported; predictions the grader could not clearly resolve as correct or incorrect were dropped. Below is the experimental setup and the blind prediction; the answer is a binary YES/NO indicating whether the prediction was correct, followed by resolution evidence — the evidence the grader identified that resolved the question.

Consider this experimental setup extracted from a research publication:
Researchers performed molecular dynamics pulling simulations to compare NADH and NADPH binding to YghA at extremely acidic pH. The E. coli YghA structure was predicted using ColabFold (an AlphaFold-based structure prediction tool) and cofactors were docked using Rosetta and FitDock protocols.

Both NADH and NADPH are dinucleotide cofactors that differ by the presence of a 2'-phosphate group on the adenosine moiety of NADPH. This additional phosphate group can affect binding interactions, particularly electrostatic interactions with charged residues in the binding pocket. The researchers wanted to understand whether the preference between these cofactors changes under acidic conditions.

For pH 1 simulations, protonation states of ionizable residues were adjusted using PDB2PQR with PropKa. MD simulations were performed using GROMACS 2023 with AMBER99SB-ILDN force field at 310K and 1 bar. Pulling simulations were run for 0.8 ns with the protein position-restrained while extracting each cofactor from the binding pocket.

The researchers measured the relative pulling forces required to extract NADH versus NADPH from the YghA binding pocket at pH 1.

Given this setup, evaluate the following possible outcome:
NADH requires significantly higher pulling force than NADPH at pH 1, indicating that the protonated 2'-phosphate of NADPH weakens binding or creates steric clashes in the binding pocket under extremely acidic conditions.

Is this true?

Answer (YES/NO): YES